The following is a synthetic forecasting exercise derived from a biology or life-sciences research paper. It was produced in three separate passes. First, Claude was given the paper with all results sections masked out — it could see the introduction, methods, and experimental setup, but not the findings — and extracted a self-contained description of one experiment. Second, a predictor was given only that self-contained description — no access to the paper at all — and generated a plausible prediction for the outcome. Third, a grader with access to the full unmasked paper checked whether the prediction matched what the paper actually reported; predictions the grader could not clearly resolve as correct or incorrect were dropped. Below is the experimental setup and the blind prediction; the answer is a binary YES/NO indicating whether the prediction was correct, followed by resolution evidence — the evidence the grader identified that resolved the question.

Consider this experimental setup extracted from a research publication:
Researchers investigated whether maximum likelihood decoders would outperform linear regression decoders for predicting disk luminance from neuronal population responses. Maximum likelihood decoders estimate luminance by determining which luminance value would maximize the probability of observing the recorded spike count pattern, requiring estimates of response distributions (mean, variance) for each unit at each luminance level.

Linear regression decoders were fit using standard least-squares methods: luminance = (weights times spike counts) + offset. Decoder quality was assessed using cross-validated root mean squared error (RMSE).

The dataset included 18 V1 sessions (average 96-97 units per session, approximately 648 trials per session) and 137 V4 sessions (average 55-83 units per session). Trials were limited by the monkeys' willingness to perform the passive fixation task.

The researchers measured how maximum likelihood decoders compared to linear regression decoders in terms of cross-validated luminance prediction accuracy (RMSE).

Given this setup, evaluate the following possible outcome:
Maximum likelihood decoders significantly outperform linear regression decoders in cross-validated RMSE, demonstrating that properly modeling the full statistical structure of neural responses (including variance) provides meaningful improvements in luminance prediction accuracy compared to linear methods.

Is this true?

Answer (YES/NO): NO